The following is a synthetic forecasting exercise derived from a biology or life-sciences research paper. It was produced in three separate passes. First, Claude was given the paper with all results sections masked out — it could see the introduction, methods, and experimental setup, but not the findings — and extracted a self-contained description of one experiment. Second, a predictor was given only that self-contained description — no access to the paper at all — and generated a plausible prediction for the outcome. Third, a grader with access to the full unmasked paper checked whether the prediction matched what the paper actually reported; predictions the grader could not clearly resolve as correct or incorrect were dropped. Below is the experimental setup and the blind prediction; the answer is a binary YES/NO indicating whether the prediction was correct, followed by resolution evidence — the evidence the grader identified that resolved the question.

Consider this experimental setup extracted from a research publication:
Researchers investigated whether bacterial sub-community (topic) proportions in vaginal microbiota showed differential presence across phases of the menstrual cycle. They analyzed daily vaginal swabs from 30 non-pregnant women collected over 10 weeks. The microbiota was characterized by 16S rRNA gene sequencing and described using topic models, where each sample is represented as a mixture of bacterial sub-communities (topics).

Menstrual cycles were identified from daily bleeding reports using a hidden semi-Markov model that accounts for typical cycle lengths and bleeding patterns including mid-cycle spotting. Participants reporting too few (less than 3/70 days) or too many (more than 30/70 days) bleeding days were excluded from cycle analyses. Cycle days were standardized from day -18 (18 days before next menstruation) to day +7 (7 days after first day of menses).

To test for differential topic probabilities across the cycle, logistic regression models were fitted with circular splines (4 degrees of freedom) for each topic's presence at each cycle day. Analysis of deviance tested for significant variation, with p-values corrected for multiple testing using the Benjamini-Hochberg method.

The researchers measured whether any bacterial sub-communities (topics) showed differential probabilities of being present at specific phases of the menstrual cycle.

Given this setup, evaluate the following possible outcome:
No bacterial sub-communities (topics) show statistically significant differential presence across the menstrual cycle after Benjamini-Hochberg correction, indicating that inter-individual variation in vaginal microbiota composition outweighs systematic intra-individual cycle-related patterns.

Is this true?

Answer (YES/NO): NO